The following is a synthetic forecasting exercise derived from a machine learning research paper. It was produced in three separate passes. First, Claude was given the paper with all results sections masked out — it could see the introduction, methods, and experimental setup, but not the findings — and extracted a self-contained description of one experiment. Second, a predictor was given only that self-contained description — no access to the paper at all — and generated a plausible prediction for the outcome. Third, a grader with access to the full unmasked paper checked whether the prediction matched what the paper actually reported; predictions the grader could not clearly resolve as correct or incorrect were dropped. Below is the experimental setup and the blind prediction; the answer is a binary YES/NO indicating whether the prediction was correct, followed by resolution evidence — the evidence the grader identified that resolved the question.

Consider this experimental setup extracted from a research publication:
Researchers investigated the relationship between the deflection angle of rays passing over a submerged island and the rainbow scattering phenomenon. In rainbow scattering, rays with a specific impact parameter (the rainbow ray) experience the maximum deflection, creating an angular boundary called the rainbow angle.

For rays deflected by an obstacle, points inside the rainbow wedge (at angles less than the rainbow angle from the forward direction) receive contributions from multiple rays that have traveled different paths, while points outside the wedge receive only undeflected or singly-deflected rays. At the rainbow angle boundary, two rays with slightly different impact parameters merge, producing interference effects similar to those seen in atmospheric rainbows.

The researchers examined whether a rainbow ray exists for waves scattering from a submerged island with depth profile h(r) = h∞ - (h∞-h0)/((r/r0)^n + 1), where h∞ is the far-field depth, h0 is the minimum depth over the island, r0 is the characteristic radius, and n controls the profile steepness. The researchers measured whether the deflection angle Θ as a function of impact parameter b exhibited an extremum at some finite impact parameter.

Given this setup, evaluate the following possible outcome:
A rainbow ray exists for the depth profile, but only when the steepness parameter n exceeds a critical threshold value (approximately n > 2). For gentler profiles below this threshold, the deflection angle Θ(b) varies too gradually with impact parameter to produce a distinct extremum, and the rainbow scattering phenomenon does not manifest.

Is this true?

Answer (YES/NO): NO